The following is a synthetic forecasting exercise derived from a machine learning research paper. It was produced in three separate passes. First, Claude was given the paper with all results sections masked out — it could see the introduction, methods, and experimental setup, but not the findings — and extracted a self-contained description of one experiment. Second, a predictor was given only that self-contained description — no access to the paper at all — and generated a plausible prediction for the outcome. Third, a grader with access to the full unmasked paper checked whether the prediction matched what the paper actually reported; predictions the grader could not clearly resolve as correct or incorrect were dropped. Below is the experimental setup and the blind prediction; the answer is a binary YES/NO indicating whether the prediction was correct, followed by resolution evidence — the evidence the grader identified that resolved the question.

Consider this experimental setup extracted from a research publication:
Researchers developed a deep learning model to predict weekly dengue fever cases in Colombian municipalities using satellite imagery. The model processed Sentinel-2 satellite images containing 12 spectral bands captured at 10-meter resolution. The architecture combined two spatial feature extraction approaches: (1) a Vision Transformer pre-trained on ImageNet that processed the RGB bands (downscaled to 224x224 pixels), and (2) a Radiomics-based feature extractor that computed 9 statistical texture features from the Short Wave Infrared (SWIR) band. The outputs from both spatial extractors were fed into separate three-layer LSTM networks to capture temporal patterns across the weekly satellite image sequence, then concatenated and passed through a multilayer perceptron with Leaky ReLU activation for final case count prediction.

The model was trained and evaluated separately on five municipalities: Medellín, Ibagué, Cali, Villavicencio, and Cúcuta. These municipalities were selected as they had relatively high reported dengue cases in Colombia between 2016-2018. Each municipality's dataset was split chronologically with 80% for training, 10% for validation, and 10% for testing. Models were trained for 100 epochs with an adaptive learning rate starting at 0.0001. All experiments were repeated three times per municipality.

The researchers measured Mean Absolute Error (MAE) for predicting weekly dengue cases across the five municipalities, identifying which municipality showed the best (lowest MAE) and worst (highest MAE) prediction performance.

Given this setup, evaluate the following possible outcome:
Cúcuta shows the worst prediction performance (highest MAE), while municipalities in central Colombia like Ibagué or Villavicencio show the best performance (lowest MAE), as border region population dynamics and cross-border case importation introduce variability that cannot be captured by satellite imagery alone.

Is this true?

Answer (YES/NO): YES